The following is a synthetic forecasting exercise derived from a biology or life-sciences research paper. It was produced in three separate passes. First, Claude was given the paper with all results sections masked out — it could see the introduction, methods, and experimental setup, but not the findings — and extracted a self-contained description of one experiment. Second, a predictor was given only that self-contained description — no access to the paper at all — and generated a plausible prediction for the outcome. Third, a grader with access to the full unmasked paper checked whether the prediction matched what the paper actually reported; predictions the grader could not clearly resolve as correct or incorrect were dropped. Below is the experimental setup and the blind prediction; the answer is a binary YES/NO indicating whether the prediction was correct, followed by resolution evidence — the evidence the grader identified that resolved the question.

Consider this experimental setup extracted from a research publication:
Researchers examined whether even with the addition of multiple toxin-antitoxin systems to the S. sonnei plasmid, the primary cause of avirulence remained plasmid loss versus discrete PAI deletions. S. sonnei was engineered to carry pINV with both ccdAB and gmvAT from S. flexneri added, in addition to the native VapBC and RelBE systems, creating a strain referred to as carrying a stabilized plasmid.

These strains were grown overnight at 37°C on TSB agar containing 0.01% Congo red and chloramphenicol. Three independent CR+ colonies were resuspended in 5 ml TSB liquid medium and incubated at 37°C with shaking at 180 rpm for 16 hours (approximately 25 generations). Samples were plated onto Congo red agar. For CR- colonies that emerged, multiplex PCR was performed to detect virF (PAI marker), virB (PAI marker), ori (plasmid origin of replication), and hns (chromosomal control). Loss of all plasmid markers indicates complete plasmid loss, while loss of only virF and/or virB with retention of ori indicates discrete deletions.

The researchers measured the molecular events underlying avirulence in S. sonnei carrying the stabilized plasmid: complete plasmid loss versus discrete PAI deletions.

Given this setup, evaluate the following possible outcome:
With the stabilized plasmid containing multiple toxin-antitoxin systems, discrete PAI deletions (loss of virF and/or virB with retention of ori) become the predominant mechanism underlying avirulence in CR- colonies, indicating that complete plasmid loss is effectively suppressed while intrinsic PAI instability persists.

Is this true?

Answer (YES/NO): NO